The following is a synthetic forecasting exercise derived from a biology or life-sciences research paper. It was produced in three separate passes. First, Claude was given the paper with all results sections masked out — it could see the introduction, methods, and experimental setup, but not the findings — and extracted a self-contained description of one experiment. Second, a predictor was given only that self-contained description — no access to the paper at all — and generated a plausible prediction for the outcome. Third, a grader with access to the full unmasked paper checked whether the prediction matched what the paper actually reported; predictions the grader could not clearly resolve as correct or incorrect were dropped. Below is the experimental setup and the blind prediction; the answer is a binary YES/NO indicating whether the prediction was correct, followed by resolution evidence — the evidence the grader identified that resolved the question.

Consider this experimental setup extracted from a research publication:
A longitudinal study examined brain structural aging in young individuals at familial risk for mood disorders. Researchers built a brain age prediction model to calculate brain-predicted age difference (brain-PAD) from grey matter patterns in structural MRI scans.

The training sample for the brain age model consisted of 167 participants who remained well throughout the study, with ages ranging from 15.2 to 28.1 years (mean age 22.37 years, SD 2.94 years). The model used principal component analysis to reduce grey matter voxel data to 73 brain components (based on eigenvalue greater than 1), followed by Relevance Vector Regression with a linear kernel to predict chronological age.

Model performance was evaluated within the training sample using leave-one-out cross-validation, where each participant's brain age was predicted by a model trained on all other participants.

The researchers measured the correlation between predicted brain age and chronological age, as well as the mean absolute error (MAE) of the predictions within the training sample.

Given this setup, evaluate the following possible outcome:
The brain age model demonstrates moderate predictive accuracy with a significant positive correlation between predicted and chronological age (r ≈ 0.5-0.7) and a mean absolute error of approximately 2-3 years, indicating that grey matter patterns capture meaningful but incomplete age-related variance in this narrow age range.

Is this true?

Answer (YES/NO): NO